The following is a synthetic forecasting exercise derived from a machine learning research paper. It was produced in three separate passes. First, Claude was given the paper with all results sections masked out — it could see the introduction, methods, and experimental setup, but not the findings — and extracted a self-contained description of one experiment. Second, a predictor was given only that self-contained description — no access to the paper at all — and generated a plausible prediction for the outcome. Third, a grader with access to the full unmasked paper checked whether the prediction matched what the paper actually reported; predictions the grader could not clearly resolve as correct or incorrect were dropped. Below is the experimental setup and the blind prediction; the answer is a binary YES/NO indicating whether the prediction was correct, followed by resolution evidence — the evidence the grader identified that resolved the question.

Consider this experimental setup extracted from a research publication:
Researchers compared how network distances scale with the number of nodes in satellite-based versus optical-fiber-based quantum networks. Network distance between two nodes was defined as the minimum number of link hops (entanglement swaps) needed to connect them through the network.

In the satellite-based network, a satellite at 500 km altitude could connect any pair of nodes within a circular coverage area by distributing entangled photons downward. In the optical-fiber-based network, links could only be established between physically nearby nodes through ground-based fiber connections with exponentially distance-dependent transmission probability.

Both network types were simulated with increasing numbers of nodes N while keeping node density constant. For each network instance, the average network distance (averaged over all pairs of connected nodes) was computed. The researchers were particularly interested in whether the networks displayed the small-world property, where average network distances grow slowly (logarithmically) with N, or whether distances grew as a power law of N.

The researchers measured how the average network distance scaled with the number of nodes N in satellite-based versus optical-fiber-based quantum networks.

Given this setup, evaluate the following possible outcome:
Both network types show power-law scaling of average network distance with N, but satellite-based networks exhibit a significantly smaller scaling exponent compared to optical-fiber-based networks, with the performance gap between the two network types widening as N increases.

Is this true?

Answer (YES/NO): NO